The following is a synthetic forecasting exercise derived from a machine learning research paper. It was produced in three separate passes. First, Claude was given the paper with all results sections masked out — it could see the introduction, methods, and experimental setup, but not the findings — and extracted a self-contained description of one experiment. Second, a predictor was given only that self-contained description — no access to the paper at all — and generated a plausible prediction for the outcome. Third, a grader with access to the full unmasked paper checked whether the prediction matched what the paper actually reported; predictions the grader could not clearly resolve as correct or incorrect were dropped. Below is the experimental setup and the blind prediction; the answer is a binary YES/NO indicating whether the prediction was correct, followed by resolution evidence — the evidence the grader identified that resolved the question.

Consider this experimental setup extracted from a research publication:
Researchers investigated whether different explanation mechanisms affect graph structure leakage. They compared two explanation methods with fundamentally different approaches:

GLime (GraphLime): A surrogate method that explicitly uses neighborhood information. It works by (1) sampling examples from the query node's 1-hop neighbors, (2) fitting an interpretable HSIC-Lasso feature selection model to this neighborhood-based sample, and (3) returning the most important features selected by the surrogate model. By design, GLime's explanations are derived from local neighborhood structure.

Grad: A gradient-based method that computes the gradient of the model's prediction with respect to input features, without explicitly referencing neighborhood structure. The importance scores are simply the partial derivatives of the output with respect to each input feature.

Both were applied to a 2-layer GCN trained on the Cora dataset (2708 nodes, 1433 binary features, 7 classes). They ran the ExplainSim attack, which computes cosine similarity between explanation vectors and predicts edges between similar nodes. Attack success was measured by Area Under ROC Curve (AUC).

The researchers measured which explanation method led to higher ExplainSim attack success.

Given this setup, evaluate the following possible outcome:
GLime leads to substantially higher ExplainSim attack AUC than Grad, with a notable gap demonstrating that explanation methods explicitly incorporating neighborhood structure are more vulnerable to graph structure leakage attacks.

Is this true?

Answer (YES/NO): NO